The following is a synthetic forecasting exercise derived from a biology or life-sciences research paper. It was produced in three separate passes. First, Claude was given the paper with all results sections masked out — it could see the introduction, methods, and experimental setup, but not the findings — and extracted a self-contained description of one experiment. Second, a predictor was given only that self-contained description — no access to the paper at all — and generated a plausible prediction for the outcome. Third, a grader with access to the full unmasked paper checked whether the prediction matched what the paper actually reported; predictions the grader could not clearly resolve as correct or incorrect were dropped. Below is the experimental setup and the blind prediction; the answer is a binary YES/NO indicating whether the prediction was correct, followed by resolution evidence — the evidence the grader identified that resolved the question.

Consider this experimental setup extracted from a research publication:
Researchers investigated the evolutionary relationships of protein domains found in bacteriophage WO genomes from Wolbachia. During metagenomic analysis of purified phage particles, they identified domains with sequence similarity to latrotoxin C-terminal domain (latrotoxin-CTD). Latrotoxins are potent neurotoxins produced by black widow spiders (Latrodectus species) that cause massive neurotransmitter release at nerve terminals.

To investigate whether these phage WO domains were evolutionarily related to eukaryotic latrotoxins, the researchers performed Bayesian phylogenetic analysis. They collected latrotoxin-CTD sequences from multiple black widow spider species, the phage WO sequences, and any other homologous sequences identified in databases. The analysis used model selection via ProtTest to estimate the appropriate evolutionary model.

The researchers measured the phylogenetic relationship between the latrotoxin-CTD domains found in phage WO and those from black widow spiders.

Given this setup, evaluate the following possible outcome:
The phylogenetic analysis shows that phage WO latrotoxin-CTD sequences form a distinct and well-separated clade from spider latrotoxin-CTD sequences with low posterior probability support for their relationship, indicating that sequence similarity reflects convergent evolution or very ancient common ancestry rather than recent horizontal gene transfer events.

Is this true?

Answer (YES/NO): NO